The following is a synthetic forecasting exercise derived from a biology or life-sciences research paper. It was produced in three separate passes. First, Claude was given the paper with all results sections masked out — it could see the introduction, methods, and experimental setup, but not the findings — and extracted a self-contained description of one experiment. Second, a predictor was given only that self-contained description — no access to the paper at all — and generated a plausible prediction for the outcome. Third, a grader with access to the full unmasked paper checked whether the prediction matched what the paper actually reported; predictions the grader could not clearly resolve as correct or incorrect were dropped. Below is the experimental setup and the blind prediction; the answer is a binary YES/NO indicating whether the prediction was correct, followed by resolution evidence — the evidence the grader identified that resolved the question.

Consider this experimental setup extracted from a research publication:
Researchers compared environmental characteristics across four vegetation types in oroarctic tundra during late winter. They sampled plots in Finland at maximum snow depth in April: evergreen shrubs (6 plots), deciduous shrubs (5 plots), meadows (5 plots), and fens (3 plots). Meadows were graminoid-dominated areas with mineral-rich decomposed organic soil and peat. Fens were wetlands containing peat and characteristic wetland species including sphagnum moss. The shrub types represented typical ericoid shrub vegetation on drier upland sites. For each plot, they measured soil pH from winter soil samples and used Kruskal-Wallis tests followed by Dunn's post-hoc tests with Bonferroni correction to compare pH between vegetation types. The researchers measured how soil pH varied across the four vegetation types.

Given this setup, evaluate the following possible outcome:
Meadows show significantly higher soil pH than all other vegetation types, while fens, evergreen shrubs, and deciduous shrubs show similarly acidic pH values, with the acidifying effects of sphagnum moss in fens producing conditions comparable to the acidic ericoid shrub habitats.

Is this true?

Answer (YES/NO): NO